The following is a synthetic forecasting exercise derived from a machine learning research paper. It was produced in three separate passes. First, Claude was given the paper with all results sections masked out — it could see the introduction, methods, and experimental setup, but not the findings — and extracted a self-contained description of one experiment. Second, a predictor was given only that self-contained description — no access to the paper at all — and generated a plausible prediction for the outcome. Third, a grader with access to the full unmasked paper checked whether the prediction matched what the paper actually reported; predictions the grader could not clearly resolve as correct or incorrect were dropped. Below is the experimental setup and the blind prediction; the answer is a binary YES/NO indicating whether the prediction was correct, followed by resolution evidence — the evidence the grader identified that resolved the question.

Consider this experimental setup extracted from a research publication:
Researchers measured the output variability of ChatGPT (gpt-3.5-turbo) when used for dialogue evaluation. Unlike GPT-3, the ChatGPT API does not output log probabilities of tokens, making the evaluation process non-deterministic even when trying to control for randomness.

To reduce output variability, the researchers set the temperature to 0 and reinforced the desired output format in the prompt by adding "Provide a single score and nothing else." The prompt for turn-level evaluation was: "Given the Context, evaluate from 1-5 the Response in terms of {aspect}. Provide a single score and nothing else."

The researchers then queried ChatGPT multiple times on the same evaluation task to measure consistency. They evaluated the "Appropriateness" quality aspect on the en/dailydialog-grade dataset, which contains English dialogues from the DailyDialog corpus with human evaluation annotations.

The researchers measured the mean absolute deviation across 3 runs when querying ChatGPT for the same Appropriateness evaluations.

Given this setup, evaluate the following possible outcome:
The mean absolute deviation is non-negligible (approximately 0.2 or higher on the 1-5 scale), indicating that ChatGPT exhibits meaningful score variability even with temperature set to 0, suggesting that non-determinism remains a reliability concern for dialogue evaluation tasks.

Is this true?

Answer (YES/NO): NO